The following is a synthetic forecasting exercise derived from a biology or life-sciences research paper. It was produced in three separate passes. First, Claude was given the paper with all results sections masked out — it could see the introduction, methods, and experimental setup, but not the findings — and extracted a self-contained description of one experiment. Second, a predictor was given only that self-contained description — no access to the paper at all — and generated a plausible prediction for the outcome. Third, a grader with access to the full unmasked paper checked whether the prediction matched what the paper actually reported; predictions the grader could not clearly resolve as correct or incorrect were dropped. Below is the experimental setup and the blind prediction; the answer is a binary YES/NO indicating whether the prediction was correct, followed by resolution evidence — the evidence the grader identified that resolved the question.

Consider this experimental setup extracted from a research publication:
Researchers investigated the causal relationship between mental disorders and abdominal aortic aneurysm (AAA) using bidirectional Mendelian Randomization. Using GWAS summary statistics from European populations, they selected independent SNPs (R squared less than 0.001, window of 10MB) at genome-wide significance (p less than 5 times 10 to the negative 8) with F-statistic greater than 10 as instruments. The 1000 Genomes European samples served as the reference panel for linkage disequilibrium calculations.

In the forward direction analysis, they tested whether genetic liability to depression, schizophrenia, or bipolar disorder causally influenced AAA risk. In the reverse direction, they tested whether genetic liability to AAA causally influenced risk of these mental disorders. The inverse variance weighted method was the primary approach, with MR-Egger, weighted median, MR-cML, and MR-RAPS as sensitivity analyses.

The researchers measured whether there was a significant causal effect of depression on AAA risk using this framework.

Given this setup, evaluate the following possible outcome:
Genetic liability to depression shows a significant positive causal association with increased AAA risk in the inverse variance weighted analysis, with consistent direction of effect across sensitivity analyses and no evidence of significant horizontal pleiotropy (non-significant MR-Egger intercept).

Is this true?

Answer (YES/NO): YES